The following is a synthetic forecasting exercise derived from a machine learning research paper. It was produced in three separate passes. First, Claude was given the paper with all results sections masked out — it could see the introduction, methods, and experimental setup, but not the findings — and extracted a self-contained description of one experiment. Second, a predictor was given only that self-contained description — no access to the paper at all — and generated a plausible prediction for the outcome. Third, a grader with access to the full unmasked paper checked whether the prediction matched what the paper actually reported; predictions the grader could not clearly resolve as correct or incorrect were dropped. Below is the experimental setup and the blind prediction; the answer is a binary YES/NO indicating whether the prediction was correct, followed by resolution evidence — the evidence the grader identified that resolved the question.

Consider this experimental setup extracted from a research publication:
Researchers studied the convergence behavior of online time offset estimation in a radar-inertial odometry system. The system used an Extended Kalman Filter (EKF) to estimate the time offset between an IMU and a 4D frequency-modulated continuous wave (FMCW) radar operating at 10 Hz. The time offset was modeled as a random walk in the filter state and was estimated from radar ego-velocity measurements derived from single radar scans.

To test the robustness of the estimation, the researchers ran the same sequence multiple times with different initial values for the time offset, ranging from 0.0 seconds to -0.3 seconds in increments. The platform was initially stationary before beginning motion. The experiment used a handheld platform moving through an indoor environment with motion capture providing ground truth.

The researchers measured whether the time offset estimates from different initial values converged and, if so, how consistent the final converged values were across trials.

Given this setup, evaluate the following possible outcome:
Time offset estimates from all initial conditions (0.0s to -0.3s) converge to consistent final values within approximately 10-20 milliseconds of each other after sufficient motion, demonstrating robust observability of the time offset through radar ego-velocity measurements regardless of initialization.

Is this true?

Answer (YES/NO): NO